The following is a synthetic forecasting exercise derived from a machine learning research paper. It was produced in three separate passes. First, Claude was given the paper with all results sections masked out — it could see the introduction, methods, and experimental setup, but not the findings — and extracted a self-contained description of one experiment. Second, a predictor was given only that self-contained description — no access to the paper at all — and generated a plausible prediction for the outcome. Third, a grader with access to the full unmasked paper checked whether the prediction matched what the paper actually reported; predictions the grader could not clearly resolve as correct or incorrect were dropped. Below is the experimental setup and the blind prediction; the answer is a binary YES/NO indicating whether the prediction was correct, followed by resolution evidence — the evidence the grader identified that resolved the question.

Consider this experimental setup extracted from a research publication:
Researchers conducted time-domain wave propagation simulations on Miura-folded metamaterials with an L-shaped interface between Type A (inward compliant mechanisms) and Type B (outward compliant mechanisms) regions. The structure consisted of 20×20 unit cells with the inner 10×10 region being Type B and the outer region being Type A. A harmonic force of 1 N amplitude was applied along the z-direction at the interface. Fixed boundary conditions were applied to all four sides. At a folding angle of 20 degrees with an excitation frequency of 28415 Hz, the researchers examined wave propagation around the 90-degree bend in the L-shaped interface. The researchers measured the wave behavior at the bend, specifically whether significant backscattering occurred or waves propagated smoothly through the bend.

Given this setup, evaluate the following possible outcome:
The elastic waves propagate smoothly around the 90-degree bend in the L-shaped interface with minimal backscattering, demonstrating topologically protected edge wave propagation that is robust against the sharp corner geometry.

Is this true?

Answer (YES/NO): YES